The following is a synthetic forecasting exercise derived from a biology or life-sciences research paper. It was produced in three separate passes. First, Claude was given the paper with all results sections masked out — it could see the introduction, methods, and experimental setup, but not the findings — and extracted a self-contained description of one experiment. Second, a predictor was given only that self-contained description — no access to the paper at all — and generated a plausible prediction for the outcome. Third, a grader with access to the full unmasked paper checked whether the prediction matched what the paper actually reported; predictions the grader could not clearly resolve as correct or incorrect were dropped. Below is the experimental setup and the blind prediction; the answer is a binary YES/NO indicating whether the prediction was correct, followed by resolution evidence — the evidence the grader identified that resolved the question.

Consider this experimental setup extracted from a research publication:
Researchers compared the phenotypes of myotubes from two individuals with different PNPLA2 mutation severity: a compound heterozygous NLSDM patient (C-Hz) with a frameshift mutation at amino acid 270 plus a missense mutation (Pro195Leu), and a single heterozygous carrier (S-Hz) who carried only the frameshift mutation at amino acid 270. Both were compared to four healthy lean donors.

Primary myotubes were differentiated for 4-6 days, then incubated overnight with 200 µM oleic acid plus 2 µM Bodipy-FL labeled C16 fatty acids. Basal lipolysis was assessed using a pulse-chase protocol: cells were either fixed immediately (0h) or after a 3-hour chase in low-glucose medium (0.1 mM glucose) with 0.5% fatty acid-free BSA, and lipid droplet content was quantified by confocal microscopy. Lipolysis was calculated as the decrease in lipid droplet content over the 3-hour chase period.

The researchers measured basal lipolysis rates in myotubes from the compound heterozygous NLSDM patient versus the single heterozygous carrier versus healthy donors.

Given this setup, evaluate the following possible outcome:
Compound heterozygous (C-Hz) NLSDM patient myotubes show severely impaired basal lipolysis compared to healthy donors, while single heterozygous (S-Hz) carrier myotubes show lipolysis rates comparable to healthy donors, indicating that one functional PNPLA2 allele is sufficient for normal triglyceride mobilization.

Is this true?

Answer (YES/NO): NO